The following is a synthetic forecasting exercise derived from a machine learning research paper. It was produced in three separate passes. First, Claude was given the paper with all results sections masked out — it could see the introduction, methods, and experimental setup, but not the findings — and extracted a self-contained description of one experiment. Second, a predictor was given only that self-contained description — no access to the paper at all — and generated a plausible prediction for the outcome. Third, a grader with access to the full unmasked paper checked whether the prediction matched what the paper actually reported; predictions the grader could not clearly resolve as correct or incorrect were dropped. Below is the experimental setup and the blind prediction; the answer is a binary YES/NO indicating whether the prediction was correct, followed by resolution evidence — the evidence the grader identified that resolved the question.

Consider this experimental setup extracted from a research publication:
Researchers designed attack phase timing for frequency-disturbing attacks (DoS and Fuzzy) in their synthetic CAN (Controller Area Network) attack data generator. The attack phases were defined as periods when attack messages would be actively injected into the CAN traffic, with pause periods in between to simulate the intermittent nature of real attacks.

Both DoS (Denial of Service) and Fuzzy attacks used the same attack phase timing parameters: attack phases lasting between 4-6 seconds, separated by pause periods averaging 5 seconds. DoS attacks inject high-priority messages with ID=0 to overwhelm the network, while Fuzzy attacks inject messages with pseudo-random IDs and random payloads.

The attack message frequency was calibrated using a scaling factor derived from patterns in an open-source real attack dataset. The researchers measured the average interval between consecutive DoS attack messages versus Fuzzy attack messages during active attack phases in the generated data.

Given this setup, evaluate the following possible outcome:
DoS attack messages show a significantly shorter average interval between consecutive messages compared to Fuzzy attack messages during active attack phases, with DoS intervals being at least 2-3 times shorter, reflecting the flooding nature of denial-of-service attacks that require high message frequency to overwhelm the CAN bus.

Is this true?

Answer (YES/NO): NO